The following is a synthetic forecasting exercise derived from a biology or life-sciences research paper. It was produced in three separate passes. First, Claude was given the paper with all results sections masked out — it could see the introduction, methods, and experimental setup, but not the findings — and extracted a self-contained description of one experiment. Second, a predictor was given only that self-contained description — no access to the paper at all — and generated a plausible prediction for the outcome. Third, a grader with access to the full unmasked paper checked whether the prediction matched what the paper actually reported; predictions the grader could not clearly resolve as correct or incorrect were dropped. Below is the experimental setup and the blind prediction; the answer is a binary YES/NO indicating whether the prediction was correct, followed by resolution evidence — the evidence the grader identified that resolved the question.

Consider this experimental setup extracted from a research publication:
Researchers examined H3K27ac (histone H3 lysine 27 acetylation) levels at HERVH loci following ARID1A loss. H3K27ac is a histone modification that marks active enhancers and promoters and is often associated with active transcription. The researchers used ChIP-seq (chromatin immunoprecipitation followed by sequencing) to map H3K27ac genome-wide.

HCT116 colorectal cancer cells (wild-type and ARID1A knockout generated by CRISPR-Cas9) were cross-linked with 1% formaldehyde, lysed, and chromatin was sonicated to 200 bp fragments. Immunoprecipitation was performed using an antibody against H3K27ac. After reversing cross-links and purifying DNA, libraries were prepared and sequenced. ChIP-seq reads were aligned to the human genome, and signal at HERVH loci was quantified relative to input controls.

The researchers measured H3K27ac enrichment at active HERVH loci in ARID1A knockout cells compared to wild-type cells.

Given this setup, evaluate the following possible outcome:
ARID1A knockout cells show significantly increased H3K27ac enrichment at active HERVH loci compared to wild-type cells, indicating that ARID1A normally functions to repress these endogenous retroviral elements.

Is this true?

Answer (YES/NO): YES